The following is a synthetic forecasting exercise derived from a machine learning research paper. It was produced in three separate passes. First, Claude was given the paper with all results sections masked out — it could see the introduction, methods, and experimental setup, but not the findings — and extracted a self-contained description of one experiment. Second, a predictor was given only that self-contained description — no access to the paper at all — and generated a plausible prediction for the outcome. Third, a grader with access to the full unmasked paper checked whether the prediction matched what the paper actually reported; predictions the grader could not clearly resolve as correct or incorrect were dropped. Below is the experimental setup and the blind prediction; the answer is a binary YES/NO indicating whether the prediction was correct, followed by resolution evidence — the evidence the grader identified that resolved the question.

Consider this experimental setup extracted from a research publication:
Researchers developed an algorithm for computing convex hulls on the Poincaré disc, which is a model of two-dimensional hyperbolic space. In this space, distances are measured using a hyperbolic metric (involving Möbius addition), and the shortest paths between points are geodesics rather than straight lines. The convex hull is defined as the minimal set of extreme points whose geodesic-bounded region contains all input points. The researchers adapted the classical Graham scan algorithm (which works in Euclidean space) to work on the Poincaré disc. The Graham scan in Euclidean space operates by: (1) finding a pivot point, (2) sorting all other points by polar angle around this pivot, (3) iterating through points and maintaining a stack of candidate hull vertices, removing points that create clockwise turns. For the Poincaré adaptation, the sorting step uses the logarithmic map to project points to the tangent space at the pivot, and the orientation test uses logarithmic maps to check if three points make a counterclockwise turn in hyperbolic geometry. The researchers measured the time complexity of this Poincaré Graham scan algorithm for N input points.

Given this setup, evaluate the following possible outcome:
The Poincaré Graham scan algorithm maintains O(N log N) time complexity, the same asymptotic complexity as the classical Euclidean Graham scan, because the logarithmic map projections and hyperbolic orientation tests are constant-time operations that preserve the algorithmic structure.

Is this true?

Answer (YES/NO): YES